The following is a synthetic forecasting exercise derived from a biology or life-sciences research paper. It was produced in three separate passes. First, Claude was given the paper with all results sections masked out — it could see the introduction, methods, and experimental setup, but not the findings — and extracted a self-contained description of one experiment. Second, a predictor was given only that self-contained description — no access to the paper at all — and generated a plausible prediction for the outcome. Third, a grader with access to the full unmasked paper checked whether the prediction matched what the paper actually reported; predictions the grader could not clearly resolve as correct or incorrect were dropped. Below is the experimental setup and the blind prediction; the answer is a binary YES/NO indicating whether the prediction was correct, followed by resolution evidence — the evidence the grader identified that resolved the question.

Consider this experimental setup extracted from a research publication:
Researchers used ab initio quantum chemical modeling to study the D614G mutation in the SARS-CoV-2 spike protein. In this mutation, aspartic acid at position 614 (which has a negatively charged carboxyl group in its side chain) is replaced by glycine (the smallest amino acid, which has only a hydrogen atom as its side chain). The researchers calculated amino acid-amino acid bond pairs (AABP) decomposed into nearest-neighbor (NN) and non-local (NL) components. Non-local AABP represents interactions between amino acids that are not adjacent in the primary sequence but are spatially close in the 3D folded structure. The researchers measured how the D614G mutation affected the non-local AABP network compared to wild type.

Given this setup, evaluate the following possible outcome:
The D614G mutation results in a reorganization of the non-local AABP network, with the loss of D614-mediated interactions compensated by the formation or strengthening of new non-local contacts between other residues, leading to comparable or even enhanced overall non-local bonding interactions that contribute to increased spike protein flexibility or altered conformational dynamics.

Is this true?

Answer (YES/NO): NO